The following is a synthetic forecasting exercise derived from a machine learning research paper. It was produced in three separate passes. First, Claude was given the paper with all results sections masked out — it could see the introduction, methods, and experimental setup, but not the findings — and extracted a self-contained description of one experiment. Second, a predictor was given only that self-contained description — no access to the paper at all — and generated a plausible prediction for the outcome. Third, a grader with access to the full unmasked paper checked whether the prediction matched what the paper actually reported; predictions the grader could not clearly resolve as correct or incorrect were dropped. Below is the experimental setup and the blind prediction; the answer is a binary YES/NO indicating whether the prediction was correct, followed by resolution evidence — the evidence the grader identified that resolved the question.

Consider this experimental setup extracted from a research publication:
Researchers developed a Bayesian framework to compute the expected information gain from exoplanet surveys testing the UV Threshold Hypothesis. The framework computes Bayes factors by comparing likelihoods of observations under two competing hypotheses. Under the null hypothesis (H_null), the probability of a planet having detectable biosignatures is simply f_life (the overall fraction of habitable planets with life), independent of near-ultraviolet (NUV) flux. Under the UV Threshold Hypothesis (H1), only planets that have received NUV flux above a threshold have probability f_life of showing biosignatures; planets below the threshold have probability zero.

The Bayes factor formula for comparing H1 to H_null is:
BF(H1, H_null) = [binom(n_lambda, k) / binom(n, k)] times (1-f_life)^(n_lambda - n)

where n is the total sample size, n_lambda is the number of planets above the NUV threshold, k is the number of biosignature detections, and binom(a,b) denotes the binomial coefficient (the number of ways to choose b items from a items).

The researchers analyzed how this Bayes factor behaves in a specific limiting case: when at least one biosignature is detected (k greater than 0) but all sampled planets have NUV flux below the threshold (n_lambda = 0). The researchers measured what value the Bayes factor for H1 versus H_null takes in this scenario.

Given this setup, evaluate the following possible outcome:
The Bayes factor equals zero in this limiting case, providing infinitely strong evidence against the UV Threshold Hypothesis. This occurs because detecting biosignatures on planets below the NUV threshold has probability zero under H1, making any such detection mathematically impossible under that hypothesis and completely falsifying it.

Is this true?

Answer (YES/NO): YES